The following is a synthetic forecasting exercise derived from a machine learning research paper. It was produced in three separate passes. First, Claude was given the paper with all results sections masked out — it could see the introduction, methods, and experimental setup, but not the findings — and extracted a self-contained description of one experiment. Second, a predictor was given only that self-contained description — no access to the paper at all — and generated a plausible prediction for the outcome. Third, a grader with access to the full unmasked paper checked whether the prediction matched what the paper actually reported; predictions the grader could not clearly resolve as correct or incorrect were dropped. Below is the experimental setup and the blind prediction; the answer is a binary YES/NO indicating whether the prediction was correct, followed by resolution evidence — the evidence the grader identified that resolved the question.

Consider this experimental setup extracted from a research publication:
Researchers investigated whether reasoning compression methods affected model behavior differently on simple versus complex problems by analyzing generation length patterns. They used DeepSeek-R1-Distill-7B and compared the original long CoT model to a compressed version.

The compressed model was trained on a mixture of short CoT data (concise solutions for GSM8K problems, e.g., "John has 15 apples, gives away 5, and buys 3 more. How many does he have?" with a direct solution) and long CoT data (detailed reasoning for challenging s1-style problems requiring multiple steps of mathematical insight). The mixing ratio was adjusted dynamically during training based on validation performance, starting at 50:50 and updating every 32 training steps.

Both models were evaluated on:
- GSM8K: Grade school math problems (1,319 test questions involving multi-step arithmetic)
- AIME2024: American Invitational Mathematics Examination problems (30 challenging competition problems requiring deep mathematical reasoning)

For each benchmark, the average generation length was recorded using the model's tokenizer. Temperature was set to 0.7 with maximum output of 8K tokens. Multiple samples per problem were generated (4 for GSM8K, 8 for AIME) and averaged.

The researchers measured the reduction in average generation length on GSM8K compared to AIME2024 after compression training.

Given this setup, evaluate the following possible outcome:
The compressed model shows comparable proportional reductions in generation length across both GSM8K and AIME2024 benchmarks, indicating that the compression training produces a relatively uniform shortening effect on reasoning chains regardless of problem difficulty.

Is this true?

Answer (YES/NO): NO